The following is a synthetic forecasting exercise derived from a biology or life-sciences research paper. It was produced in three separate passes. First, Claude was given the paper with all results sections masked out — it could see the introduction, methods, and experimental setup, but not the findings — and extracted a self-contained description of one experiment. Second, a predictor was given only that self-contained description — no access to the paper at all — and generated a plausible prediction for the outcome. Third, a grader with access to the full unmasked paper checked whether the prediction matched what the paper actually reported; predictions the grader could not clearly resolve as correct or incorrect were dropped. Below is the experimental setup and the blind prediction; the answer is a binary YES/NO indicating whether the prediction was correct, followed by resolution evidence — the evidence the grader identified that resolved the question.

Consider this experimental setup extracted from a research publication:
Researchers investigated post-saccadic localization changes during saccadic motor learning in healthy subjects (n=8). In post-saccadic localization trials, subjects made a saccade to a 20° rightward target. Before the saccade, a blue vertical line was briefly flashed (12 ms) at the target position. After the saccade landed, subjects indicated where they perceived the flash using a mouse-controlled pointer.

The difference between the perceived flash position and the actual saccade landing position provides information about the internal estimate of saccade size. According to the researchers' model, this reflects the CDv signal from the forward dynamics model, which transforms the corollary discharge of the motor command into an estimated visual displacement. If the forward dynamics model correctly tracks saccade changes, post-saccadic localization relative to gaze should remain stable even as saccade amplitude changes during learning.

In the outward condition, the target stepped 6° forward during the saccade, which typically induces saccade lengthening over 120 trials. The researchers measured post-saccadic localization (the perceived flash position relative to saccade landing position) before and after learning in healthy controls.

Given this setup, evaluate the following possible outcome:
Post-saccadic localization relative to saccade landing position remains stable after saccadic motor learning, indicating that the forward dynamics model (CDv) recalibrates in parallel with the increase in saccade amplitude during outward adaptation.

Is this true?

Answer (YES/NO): YES